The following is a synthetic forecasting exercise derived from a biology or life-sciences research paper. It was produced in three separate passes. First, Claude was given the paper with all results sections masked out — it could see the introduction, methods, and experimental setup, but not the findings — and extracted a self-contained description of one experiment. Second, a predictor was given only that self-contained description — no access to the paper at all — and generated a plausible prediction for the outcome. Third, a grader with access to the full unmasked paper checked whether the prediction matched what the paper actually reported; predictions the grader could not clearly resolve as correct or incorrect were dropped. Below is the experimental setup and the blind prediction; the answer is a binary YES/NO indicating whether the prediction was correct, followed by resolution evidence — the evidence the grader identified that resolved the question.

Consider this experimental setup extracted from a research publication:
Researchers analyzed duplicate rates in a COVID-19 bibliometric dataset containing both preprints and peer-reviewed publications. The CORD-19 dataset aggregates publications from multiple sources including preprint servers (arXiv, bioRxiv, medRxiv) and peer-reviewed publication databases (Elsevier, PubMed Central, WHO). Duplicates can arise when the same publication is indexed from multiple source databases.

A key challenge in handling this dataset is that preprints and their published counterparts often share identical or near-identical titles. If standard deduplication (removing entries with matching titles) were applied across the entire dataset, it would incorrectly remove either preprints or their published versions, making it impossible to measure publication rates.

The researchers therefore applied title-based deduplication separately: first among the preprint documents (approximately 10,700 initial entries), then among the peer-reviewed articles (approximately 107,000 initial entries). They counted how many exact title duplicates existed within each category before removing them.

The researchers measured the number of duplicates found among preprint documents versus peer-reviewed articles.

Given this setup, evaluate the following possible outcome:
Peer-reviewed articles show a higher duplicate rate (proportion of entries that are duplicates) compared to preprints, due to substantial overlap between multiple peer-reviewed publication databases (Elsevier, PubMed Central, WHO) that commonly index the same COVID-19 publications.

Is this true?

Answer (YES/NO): YES